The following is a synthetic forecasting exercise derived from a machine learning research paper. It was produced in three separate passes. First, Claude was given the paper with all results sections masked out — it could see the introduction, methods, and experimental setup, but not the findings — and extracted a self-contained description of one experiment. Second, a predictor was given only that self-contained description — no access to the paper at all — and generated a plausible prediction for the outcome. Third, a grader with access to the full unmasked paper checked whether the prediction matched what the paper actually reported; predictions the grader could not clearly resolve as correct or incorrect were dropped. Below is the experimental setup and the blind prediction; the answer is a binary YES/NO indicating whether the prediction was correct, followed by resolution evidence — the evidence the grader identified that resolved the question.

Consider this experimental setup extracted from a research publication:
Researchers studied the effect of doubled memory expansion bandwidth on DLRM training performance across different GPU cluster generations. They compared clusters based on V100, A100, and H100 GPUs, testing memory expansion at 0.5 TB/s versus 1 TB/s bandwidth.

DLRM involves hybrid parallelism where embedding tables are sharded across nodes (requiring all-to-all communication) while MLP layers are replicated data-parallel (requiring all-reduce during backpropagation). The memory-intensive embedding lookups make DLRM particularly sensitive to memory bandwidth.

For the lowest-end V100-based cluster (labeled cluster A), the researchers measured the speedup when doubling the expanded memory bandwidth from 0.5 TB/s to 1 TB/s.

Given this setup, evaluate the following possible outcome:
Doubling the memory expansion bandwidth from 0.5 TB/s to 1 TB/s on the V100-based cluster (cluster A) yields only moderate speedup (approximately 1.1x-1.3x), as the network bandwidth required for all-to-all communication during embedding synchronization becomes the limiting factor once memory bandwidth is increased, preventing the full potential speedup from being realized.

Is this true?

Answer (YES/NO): NO